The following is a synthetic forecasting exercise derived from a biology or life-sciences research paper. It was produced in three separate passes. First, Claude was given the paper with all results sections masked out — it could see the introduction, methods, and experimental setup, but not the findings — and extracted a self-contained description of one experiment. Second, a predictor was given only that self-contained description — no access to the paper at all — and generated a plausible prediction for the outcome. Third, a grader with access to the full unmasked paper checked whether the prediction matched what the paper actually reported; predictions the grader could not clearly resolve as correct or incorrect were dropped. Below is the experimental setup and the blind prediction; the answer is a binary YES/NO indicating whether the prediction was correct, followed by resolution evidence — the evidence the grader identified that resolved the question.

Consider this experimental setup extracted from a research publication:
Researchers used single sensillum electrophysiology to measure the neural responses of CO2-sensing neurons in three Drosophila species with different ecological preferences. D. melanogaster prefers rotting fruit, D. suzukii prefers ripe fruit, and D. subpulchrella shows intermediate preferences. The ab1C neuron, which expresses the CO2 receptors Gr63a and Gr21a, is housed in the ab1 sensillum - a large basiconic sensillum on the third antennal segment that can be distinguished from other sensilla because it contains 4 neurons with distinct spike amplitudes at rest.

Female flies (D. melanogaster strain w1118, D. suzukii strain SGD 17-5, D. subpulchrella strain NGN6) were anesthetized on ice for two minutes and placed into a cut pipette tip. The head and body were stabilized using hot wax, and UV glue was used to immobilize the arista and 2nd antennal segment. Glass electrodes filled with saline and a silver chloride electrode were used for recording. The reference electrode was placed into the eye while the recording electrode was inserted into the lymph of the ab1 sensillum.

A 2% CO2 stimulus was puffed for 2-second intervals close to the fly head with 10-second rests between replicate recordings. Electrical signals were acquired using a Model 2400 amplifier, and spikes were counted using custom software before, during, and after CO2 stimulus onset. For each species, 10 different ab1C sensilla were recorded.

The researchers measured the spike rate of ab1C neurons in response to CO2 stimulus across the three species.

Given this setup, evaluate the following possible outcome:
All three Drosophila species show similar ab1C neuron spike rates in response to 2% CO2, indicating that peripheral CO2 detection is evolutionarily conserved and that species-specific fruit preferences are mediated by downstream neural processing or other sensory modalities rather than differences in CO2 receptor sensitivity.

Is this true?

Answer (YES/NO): NO